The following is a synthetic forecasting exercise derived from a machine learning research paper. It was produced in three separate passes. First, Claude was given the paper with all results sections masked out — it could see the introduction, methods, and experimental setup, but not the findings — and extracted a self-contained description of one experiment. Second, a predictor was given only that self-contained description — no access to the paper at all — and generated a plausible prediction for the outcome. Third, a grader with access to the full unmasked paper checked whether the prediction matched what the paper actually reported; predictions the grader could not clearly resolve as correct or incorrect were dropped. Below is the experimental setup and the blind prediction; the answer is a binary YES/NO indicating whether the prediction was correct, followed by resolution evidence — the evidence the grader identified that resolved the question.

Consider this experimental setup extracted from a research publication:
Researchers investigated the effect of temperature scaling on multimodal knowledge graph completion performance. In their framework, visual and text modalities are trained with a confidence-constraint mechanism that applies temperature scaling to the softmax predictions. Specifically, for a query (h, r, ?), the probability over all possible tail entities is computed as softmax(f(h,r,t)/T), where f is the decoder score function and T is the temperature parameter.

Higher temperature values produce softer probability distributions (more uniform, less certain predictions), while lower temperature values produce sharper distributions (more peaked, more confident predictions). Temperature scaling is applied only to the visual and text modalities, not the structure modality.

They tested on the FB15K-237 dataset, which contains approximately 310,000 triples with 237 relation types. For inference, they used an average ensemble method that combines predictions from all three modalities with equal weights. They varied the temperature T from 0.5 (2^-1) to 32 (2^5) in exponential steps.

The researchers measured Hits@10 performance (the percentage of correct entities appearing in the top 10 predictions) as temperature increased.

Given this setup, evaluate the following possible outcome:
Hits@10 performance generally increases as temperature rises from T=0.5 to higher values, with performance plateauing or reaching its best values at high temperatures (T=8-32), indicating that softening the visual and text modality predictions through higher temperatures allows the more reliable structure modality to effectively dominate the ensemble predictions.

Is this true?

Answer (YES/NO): YES